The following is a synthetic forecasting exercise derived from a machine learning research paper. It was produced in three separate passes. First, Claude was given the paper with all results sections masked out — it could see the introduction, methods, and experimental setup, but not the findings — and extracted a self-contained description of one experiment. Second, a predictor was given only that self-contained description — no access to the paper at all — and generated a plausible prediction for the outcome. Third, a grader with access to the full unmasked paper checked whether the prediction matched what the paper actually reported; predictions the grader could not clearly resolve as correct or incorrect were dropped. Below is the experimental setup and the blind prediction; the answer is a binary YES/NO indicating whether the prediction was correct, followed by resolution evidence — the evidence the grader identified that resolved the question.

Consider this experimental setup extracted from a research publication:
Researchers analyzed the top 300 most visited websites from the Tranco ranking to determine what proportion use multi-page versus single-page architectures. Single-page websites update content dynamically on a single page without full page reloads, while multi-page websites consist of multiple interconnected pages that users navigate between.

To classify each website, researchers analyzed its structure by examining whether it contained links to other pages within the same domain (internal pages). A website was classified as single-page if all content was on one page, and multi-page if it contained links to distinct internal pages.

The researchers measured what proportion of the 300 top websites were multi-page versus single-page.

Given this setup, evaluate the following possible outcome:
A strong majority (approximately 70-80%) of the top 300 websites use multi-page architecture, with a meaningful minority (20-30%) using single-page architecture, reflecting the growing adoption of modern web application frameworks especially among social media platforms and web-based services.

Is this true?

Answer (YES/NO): NO